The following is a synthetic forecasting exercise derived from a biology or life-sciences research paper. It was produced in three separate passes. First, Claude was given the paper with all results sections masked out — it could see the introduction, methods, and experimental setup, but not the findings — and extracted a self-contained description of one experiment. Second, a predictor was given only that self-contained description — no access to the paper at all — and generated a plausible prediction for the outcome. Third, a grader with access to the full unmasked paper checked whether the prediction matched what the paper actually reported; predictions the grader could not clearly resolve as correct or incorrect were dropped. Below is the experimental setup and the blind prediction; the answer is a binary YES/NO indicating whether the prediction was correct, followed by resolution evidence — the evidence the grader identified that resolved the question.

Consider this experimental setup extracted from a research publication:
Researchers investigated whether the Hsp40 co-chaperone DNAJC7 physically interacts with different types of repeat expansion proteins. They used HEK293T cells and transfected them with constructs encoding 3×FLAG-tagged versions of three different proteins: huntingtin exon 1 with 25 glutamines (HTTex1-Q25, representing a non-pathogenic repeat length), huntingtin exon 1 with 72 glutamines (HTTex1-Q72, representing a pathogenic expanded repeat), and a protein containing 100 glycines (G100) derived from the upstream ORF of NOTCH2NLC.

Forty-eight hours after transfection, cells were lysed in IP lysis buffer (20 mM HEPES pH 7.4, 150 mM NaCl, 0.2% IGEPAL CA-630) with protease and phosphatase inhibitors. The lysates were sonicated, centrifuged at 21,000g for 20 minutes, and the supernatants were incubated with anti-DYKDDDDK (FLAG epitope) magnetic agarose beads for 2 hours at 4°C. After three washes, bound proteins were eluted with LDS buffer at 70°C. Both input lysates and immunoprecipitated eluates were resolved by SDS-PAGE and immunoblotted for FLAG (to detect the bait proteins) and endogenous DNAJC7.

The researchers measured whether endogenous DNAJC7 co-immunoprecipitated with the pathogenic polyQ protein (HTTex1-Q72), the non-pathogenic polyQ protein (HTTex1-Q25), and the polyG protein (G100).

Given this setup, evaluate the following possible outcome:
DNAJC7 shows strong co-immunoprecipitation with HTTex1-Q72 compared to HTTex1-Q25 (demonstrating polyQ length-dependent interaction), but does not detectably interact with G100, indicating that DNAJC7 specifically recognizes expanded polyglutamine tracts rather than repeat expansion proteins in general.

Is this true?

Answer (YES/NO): NO